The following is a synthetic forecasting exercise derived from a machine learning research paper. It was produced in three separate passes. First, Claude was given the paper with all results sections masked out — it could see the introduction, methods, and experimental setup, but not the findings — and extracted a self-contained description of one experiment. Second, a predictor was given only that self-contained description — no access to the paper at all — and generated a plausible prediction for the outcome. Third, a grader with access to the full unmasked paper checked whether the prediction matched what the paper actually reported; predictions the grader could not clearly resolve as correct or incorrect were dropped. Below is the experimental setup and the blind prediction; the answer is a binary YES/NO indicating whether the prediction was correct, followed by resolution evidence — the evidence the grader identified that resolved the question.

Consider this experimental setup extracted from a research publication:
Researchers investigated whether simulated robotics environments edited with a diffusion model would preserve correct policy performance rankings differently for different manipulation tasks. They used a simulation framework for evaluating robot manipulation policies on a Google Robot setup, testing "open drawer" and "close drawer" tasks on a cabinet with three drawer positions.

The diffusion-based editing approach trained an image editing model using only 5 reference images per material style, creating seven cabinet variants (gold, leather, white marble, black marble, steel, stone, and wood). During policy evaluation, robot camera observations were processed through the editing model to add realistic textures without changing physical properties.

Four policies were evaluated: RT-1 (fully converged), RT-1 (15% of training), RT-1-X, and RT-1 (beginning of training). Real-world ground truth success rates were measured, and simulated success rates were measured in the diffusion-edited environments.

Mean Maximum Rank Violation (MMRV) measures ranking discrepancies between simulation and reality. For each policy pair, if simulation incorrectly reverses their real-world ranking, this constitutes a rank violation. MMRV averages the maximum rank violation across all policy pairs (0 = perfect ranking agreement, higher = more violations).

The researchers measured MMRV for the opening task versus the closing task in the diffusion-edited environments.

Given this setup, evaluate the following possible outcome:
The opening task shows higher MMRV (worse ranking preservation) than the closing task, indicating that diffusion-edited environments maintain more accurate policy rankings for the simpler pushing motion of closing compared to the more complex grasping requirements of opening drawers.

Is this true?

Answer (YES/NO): NO